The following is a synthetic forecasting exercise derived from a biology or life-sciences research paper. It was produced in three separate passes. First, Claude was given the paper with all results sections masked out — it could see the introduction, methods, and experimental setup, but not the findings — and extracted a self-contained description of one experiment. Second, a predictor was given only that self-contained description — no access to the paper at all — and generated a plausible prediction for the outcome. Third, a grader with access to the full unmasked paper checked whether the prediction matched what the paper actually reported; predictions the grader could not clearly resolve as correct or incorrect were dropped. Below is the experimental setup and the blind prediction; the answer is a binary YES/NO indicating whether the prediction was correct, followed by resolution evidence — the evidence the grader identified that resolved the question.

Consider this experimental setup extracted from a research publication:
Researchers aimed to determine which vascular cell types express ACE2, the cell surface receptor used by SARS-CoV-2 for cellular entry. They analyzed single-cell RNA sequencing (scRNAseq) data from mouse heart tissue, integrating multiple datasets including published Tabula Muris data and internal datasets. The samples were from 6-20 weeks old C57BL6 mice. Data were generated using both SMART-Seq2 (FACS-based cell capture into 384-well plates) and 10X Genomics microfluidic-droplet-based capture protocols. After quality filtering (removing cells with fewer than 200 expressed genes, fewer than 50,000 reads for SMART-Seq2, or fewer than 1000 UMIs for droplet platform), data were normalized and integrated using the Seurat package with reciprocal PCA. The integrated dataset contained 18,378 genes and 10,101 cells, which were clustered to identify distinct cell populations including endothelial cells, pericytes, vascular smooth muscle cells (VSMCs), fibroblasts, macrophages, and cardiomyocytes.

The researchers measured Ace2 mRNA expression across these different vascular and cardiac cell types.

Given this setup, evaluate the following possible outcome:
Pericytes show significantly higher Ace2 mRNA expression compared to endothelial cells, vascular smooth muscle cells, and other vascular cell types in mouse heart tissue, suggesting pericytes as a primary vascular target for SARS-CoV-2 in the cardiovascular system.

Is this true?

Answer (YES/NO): YES